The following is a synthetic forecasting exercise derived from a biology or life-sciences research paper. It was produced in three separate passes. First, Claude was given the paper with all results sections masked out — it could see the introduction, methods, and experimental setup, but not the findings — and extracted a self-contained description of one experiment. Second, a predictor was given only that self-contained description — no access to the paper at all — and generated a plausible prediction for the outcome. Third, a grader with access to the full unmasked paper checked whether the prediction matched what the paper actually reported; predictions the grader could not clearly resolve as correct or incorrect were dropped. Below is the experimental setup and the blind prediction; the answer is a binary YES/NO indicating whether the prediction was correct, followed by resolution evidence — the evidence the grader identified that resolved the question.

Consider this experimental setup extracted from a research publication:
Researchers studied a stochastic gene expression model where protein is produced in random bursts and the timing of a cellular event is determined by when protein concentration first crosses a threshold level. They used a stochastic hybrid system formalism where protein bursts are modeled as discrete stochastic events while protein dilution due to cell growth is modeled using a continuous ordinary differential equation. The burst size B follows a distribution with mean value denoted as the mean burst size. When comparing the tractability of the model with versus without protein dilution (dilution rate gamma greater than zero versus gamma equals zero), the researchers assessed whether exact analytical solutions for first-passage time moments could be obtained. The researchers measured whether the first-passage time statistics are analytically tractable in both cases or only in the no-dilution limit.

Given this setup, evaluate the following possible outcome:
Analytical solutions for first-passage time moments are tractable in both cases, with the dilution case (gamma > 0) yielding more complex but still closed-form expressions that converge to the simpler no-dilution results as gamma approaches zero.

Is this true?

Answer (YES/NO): NO